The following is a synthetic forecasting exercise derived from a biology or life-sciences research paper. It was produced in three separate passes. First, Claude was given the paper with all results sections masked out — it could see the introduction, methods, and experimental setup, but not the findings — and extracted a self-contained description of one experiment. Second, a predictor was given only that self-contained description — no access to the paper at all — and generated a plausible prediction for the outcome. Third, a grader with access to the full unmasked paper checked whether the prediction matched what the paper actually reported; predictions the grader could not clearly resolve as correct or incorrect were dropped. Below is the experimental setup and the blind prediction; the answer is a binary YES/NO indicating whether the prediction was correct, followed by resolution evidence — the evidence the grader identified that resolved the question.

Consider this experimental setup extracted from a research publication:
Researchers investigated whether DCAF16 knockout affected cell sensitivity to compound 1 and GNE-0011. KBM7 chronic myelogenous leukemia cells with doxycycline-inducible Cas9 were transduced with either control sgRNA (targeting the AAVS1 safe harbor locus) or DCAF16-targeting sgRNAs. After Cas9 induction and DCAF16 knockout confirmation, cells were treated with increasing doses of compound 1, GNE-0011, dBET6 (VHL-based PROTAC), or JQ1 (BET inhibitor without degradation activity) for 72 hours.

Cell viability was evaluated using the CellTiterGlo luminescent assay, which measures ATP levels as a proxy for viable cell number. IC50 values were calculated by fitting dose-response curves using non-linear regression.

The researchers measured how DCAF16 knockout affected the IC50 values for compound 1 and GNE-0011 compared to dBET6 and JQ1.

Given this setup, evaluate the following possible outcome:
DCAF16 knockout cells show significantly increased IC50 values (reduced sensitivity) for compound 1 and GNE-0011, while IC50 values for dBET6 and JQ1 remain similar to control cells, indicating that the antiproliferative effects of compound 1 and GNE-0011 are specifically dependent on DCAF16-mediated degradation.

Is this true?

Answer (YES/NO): YES